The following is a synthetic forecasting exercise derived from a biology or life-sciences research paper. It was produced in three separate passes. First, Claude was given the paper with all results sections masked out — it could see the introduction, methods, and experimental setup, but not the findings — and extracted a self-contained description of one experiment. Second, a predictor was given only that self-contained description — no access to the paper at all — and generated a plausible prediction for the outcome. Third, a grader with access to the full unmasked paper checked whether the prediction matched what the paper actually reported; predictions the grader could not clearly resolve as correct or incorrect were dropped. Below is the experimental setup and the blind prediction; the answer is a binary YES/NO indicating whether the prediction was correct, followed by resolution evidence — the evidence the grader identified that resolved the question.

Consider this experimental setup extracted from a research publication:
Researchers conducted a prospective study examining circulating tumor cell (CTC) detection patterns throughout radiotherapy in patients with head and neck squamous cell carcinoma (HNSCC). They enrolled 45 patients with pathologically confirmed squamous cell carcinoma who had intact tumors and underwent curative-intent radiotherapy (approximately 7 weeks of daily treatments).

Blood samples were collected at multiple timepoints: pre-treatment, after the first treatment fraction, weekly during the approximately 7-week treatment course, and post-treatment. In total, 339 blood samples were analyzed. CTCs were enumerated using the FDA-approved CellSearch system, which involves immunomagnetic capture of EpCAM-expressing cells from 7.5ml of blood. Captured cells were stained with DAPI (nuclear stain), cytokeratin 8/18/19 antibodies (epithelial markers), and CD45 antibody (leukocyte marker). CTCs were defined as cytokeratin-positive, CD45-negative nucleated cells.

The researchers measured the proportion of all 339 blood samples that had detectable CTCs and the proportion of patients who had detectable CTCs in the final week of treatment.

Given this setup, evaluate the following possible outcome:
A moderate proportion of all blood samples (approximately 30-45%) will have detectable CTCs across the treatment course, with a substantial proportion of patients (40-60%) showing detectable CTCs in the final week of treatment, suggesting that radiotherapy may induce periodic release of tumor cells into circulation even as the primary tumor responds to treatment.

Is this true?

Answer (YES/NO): NO